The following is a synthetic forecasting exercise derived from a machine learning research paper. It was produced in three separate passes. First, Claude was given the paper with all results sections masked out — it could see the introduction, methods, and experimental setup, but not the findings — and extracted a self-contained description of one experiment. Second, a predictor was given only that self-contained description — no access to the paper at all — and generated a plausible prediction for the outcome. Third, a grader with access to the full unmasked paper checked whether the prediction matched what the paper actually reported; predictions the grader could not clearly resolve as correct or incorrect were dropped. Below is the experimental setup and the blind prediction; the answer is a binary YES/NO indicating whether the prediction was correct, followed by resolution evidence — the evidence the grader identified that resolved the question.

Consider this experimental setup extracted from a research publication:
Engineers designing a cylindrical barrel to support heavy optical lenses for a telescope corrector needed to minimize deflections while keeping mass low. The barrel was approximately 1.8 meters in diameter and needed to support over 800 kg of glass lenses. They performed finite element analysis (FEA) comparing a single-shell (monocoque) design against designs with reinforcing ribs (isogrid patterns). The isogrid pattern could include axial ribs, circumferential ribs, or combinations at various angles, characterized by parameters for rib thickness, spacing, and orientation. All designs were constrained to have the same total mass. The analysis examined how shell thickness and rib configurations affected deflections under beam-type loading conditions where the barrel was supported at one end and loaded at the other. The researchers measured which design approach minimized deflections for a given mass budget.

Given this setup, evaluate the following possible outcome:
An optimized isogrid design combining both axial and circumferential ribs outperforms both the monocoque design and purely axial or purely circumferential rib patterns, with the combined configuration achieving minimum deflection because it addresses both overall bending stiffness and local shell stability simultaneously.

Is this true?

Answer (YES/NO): NO